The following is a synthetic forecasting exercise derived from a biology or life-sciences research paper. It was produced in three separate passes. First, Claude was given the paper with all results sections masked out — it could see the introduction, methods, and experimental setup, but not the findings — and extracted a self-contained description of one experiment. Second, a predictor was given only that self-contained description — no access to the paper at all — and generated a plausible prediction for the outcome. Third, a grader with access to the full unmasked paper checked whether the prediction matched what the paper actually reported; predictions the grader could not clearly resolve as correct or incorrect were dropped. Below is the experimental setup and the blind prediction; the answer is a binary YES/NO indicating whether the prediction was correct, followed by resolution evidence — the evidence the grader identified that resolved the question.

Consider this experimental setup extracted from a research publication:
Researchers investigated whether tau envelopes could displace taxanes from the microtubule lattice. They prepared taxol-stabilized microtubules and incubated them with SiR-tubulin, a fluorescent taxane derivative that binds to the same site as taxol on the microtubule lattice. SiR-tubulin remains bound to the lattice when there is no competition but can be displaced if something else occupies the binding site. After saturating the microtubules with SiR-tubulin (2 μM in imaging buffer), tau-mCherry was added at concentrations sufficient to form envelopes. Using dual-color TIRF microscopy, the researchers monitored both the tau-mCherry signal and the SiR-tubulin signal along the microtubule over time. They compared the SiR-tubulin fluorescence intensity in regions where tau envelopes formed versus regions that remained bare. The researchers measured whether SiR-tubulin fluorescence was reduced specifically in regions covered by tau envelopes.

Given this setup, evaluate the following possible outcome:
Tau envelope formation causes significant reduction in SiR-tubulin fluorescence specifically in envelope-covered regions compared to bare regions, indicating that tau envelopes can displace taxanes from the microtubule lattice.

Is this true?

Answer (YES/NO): YES